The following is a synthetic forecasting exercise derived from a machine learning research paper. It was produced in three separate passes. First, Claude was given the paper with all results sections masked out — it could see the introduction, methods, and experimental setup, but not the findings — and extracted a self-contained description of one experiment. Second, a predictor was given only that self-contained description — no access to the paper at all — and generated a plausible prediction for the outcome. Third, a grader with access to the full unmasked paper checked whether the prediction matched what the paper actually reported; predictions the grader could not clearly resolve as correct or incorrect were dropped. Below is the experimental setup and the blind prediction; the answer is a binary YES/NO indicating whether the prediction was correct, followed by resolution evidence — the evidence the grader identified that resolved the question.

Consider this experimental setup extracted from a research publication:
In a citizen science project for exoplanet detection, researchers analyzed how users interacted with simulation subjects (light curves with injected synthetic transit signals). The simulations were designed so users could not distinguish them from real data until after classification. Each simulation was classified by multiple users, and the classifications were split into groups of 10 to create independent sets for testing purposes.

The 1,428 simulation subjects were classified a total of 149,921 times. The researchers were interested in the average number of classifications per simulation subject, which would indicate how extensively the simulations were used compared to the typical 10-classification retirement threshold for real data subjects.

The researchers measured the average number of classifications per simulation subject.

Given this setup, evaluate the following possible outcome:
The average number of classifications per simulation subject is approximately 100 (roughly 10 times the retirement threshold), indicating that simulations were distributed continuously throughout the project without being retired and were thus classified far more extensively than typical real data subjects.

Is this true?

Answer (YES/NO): YES